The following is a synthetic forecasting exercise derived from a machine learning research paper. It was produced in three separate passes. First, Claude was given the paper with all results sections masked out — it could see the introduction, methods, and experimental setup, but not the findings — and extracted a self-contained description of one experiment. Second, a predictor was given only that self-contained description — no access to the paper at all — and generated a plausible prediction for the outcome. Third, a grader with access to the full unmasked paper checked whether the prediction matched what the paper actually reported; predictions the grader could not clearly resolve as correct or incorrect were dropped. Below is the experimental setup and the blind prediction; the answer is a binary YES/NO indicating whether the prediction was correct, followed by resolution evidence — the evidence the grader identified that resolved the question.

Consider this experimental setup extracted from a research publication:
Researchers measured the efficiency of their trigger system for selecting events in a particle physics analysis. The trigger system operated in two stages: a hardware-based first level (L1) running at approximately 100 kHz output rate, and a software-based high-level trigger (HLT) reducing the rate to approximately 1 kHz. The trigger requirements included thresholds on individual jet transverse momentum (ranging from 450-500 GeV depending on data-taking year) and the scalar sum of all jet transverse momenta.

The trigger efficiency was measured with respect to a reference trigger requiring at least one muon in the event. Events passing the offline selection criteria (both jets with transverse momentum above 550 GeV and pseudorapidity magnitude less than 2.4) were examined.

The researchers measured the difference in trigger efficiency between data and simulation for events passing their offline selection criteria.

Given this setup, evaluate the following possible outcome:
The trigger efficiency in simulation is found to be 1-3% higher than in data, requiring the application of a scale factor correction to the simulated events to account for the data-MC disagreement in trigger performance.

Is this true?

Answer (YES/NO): NO